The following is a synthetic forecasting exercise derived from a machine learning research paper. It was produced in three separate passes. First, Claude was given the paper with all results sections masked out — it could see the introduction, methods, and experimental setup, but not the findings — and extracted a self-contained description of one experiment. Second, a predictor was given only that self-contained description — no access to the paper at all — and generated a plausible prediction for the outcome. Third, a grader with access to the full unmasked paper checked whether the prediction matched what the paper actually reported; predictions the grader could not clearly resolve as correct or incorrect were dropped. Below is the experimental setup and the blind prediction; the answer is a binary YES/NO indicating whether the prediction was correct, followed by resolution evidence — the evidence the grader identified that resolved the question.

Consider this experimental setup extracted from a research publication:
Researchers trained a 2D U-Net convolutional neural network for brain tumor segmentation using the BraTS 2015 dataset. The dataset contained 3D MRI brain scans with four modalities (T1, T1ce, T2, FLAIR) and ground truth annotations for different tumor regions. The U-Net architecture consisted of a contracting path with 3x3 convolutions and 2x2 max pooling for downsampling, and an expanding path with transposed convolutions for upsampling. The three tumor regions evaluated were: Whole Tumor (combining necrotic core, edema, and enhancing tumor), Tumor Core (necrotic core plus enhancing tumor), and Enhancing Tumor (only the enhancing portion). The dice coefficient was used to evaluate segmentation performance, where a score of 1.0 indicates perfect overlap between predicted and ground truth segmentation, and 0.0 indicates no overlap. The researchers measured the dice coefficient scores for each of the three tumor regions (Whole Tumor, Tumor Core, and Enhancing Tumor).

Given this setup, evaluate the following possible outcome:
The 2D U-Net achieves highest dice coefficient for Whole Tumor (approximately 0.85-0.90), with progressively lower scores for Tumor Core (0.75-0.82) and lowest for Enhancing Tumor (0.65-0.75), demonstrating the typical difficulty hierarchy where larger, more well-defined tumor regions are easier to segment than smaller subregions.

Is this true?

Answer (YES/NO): NO